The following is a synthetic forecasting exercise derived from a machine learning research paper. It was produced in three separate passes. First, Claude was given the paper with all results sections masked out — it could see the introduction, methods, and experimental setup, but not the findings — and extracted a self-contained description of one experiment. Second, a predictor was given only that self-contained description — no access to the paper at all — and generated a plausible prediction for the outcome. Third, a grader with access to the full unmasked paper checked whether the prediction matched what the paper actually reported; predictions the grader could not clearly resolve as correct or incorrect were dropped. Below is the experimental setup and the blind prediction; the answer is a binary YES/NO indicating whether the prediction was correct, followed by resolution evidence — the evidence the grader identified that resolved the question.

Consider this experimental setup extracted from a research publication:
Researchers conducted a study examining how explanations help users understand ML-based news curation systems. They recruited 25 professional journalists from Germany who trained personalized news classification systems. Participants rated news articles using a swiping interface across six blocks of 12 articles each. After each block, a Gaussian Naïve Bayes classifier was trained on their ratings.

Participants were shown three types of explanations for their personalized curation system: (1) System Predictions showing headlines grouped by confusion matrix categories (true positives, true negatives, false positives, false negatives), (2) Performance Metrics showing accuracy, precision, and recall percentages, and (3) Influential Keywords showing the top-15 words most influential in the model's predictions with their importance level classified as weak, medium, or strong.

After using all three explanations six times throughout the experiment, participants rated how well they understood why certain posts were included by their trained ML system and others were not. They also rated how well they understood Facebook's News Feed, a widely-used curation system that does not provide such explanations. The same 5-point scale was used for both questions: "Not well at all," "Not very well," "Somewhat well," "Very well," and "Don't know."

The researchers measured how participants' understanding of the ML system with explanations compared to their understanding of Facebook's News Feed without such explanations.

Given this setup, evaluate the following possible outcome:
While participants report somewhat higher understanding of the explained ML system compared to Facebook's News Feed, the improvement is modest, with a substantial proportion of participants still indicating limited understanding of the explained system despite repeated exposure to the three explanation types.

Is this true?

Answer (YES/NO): NO